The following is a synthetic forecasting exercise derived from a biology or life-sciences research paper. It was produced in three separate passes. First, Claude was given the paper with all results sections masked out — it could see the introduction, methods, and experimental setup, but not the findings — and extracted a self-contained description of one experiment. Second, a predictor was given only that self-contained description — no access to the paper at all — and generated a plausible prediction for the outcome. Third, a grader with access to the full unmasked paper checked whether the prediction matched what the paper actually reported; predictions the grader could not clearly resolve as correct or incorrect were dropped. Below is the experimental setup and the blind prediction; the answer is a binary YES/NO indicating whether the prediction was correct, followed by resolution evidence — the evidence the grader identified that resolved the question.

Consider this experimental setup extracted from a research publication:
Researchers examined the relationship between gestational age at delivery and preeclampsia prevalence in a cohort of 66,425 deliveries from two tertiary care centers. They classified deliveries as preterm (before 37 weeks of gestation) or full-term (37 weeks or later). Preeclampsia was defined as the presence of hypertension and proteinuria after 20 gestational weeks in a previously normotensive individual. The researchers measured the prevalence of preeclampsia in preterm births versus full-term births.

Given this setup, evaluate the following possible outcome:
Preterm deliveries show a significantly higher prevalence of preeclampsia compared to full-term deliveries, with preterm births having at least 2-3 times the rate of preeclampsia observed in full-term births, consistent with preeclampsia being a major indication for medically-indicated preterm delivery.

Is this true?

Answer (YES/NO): YES